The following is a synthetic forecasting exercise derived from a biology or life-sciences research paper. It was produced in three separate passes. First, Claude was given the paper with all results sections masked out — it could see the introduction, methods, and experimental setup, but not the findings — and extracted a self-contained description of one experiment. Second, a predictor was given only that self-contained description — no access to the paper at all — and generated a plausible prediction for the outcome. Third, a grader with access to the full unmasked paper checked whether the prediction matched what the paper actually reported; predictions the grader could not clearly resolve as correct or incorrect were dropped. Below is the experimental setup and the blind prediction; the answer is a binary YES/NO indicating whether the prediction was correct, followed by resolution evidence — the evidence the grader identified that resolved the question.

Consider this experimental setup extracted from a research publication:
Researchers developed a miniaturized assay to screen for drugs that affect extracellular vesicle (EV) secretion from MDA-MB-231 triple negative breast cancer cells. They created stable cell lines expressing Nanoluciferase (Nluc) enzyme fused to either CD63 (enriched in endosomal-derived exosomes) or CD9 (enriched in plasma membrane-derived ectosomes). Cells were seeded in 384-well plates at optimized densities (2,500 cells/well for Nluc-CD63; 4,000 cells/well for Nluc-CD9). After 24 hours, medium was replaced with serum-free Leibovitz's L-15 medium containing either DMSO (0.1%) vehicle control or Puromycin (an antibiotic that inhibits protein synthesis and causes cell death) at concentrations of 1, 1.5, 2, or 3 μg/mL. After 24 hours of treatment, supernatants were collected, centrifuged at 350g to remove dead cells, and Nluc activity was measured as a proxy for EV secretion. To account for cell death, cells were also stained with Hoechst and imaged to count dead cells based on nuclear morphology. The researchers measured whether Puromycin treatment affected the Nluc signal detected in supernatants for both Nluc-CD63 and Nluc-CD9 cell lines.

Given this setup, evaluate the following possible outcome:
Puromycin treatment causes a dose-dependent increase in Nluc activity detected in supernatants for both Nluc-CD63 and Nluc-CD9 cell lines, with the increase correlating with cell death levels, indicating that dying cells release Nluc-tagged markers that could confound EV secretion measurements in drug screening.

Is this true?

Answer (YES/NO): YES